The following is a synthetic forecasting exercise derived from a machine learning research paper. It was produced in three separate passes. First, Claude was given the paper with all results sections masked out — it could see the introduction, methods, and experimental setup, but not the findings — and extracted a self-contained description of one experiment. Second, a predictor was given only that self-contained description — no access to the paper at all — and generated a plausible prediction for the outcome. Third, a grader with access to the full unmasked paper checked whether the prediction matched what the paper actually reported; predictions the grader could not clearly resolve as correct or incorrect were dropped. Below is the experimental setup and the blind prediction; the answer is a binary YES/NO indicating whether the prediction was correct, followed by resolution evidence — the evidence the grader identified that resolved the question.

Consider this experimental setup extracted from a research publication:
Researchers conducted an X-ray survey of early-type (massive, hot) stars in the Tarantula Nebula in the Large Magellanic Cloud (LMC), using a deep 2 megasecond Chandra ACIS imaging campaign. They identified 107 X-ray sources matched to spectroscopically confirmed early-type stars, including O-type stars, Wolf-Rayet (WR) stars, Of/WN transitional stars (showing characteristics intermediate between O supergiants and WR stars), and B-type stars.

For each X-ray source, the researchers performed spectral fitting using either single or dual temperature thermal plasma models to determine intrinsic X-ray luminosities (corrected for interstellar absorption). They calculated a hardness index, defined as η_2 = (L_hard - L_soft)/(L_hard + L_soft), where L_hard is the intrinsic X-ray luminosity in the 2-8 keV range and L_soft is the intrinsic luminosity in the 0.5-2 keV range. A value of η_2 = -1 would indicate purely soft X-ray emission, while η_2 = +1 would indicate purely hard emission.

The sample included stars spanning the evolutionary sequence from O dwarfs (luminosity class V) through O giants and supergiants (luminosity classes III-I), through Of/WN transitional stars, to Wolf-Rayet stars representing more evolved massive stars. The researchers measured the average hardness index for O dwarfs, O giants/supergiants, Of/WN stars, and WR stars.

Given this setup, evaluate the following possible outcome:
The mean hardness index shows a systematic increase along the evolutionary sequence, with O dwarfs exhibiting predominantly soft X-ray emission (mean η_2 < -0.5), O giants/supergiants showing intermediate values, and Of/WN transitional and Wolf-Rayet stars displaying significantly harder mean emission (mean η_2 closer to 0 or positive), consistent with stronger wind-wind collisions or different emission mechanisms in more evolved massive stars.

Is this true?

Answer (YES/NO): YES